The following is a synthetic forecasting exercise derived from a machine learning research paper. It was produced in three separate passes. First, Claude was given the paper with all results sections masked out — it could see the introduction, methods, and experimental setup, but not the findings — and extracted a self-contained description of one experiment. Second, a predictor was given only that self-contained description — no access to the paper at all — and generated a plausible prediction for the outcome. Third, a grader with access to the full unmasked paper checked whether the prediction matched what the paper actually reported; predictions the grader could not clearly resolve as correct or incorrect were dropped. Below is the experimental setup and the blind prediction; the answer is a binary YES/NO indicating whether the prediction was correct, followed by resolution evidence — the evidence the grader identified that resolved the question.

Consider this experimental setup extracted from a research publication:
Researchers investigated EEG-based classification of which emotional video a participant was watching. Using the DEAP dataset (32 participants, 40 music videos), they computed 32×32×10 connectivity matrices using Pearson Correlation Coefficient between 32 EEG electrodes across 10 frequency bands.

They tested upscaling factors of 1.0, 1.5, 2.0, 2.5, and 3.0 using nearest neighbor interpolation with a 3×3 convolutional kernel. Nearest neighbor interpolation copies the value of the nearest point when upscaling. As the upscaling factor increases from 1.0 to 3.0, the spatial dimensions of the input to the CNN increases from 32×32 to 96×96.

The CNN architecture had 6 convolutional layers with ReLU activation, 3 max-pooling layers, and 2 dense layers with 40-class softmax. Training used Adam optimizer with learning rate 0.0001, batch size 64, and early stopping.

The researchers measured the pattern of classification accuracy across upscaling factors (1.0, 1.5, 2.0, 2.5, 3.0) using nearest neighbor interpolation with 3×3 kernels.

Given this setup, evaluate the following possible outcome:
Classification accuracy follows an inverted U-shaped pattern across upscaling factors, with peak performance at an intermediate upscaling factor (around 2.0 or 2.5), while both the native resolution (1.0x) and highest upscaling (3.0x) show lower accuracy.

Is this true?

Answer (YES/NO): NO